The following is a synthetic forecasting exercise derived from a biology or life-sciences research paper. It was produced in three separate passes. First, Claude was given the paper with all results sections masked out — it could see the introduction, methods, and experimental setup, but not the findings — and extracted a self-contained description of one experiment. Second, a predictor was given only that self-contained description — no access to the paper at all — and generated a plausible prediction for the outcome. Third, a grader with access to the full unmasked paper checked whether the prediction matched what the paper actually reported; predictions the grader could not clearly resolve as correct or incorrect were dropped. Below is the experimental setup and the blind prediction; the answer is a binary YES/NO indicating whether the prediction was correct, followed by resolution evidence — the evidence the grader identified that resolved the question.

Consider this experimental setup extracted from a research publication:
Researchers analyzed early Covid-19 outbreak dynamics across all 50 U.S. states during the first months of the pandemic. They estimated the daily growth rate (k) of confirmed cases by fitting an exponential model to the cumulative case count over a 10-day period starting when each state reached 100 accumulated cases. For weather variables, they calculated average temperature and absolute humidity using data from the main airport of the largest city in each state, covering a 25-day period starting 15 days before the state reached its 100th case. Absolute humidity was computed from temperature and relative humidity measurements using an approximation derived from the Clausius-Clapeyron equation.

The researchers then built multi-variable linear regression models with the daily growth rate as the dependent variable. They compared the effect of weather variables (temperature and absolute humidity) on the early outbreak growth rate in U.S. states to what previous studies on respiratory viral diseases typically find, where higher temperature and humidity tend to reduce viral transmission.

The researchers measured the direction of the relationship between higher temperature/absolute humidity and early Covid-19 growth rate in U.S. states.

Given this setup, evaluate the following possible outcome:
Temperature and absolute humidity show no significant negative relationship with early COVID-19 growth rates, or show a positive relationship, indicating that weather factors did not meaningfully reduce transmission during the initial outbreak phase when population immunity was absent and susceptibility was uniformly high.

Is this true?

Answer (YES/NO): YES